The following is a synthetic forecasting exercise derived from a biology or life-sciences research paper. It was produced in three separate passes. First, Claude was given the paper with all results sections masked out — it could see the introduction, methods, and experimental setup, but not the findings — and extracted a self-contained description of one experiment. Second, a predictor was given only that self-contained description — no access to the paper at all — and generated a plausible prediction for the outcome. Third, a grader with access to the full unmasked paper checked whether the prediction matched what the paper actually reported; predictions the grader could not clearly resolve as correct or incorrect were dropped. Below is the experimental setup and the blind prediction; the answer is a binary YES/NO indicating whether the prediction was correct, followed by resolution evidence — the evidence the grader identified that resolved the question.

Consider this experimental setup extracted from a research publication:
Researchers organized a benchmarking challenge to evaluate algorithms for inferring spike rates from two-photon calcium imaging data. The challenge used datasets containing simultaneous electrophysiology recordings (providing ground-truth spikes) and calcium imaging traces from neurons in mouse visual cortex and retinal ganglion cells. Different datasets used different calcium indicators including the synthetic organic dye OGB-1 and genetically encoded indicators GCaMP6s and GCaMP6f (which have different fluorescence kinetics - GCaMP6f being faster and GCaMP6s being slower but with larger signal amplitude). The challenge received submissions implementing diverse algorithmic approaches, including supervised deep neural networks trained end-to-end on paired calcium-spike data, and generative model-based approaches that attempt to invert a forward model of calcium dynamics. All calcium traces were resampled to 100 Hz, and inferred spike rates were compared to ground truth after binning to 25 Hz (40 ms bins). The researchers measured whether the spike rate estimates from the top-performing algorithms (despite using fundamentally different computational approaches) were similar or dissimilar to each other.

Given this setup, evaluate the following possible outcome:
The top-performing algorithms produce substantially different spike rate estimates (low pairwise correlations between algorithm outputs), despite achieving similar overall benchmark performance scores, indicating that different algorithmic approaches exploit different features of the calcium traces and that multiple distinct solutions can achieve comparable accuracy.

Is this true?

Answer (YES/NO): NO